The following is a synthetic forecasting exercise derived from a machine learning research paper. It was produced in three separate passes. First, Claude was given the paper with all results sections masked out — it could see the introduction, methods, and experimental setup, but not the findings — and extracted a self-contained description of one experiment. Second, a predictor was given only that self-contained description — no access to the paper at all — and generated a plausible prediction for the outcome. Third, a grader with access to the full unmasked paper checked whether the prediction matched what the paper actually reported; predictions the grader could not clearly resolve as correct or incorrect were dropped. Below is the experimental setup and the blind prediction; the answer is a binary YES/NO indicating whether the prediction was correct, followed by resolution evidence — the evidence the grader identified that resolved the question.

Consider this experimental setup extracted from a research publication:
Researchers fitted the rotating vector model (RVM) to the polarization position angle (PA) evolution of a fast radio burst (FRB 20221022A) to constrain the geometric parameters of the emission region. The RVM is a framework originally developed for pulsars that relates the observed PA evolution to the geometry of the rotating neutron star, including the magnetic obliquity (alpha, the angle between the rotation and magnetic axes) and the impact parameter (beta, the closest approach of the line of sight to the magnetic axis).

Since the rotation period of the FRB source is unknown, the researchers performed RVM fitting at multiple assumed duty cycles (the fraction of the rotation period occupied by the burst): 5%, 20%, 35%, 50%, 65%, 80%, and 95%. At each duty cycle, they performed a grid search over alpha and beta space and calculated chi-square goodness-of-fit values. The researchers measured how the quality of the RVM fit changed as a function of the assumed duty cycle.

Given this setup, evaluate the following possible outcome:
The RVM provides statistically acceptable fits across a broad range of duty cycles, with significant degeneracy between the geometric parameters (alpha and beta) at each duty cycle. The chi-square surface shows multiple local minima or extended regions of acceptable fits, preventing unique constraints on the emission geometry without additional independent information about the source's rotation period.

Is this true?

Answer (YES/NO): NO